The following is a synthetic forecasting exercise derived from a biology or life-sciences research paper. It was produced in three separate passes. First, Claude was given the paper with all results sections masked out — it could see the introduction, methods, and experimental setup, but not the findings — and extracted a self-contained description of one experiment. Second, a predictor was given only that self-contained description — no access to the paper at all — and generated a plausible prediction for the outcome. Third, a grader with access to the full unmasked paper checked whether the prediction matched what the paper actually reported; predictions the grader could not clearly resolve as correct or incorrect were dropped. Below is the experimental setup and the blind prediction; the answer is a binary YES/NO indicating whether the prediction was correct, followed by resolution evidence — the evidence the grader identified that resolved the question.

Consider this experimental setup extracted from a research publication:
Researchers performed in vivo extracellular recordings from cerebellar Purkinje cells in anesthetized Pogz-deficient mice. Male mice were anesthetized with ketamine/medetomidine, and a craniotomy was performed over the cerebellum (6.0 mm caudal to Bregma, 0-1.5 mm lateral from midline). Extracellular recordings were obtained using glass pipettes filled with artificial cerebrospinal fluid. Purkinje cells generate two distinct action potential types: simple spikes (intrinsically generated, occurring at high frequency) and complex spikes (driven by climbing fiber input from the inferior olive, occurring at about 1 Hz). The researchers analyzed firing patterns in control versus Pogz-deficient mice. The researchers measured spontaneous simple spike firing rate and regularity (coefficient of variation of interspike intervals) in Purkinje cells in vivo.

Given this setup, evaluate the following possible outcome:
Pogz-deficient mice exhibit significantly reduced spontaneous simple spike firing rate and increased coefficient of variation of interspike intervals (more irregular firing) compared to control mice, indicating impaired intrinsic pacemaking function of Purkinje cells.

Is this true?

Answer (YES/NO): NO